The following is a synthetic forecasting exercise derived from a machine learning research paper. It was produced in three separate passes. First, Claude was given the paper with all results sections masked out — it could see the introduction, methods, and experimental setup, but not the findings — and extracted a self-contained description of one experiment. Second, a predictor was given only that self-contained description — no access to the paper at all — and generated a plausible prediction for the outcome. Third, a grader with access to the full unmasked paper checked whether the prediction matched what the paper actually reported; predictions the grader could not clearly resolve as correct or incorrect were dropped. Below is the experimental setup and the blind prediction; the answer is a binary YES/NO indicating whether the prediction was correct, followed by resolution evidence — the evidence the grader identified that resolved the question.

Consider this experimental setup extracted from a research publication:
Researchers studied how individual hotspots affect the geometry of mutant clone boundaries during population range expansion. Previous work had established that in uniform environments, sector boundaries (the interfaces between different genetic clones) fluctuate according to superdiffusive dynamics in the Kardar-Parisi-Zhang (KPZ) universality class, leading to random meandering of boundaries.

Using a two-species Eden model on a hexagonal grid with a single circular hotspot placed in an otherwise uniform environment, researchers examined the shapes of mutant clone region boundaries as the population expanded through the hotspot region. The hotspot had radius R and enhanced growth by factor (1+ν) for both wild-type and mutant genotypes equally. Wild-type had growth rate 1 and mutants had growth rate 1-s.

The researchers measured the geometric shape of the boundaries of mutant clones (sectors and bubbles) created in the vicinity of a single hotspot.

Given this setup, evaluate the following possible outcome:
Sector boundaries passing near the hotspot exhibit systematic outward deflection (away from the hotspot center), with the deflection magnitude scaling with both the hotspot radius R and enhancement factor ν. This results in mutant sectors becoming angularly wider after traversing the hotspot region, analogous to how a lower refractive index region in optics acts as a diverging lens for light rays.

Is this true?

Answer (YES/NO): NO